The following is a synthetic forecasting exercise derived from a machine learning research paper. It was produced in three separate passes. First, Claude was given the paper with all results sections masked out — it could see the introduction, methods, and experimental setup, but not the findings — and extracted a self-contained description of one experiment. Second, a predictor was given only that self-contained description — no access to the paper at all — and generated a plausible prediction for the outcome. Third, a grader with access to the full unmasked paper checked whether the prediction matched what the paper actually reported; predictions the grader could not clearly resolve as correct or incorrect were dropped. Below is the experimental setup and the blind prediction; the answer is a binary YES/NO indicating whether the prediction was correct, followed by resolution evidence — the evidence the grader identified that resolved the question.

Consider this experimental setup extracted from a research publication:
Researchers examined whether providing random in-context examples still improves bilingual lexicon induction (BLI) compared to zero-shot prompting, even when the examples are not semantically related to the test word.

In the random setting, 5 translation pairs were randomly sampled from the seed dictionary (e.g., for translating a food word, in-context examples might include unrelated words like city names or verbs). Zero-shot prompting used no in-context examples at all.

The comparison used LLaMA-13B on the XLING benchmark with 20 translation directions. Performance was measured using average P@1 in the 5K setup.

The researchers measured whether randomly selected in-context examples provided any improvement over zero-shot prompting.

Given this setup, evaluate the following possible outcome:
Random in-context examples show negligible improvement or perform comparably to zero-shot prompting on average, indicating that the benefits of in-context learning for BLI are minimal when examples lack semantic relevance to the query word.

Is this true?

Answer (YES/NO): NO